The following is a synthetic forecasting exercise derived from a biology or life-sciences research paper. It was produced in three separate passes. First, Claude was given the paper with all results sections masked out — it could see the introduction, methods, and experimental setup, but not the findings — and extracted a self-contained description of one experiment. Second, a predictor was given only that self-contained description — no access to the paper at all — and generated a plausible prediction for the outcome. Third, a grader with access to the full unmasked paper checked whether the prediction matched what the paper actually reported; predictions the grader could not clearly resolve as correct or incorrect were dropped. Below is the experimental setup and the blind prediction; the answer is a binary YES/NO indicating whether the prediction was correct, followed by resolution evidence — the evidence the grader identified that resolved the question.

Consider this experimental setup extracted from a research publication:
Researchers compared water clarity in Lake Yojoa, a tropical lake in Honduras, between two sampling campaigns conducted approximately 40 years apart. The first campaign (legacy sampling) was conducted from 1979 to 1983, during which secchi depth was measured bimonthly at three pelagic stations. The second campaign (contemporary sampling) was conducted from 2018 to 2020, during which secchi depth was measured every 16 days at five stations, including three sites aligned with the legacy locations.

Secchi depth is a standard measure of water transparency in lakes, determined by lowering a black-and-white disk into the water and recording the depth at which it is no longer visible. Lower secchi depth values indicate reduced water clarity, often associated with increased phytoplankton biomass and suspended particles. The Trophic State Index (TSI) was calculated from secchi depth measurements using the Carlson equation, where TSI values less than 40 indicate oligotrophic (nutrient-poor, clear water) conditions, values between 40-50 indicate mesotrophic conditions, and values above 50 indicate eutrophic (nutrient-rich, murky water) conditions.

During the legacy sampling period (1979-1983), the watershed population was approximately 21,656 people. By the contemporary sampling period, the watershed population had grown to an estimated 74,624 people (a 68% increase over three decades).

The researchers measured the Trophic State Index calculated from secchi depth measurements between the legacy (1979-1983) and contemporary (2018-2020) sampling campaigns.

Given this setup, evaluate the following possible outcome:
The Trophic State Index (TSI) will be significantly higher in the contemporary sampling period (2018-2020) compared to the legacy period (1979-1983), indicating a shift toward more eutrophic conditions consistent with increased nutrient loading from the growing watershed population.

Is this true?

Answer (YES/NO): NO